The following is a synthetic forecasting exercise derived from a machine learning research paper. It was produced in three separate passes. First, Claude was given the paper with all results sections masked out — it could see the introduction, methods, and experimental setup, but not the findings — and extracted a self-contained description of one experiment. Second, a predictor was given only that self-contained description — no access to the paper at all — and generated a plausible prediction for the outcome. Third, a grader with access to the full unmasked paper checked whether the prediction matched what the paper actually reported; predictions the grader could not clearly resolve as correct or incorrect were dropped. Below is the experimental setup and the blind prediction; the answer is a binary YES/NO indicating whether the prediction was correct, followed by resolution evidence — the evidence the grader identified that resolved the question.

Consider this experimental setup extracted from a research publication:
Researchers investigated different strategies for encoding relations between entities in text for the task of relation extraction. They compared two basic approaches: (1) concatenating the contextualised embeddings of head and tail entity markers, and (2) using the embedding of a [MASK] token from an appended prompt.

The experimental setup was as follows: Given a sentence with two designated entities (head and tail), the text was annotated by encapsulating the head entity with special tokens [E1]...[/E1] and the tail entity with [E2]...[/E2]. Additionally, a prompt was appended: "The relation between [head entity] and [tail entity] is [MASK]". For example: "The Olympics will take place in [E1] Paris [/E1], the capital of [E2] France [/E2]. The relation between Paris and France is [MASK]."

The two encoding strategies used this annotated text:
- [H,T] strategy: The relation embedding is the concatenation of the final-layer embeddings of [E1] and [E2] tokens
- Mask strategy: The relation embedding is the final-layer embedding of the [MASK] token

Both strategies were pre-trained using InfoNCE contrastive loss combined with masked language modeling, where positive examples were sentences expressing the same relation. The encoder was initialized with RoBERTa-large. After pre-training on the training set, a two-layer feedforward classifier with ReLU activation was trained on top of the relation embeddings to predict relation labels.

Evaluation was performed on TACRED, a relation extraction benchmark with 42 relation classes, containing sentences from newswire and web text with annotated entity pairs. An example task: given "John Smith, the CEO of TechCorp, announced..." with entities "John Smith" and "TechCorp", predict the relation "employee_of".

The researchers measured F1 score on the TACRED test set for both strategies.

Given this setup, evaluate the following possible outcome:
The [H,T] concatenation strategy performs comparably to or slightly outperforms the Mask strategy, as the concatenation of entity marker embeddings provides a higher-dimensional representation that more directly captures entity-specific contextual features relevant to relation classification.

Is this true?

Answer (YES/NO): NO